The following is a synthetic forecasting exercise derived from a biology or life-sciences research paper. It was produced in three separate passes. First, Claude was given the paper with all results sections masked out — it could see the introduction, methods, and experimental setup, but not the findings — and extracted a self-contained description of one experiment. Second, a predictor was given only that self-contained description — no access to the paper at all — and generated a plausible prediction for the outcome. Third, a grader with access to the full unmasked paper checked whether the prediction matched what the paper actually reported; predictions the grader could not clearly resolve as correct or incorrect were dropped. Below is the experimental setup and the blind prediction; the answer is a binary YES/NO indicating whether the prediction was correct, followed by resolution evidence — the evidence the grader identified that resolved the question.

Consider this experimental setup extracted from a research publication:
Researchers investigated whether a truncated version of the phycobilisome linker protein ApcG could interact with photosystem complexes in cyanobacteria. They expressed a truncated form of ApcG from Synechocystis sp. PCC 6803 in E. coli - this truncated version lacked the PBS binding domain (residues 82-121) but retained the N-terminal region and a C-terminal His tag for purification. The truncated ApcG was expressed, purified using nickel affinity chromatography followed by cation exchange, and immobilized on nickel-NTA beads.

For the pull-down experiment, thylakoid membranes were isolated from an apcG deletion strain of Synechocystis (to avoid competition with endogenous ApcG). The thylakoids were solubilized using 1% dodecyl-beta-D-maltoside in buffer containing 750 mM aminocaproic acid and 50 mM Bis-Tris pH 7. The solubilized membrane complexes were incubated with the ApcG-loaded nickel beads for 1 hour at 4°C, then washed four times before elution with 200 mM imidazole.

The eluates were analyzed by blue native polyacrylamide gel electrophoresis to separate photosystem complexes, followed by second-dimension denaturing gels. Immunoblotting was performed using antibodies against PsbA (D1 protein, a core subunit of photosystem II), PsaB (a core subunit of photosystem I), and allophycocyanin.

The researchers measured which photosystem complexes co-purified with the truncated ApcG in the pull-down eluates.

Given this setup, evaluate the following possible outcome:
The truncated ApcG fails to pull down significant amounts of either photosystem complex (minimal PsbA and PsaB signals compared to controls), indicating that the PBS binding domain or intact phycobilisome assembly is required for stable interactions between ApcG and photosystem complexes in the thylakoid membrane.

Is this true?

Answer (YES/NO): NO